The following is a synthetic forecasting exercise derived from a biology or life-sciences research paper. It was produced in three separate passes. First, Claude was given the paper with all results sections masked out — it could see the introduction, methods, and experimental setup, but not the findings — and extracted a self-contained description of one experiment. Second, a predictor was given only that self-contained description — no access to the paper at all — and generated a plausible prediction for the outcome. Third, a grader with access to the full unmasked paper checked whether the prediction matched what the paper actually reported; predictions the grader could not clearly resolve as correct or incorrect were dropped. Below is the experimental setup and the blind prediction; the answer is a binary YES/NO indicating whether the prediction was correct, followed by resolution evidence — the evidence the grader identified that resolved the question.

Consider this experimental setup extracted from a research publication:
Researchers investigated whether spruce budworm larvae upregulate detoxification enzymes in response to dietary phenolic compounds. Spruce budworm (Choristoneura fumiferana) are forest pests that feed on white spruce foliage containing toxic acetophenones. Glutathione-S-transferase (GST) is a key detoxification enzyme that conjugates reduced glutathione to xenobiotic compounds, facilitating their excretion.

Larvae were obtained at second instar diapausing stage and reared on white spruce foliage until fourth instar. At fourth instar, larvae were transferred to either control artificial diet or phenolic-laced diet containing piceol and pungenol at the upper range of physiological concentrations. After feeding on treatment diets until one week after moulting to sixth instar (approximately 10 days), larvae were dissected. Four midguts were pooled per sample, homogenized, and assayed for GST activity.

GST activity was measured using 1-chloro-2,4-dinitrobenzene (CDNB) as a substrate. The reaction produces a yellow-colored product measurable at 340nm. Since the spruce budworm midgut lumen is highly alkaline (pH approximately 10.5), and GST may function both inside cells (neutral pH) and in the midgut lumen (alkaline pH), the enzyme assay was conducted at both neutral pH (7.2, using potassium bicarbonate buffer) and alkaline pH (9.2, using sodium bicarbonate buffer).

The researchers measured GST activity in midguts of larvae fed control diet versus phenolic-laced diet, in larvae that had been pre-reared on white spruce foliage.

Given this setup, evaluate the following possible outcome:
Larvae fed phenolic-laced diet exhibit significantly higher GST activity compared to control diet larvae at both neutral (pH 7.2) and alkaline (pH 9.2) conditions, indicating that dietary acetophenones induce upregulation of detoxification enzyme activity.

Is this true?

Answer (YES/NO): YES